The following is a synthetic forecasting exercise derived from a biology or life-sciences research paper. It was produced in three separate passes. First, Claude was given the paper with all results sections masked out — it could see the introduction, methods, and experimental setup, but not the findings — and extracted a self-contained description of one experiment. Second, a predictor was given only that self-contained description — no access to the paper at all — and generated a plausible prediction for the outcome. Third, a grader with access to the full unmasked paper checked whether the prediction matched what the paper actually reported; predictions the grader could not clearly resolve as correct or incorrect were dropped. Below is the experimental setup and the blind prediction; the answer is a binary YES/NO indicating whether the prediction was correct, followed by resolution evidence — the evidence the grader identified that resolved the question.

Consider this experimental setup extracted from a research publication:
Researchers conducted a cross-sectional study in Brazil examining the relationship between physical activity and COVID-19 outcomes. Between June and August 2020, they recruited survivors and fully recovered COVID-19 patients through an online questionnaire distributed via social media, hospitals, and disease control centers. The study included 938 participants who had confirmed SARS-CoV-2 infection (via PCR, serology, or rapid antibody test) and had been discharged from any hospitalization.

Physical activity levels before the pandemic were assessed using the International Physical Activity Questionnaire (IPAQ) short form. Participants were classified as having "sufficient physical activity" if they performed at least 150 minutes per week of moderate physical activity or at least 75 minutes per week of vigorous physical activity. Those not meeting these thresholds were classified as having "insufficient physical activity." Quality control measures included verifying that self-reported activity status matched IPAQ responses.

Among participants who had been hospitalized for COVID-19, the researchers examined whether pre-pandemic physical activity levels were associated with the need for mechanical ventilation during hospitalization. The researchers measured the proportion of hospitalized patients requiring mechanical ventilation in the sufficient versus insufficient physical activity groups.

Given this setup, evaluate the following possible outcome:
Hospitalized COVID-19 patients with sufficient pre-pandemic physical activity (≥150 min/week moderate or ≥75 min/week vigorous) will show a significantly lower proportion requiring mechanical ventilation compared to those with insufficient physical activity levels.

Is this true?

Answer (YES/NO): NO